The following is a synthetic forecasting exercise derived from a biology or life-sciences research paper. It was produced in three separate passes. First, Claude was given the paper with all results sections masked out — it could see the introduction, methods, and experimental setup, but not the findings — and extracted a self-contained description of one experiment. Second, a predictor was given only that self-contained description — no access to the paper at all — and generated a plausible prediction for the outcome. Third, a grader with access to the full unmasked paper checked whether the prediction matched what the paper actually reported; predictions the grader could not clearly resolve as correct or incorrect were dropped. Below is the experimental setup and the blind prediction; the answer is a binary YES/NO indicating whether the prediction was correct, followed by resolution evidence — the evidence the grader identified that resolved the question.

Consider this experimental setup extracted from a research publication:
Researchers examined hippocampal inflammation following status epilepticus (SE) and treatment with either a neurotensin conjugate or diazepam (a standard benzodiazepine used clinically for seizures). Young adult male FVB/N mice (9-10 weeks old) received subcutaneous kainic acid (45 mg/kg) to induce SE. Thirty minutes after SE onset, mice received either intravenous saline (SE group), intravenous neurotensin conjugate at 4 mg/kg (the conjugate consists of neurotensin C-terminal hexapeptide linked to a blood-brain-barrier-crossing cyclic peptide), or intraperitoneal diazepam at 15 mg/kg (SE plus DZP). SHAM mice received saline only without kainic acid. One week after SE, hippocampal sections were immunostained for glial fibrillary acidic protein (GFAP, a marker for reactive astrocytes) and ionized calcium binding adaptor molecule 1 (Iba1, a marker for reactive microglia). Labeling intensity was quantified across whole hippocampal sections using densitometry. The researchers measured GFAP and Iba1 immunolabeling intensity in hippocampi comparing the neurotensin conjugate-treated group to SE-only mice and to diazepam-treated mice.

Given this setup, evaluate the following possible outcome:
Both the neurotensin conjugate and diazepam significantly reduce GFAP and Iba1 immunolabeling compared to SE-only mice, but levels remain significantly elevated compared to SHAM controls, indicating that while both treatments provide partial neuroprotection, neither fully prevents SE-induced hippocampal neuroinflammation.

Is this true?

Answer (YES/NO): NO